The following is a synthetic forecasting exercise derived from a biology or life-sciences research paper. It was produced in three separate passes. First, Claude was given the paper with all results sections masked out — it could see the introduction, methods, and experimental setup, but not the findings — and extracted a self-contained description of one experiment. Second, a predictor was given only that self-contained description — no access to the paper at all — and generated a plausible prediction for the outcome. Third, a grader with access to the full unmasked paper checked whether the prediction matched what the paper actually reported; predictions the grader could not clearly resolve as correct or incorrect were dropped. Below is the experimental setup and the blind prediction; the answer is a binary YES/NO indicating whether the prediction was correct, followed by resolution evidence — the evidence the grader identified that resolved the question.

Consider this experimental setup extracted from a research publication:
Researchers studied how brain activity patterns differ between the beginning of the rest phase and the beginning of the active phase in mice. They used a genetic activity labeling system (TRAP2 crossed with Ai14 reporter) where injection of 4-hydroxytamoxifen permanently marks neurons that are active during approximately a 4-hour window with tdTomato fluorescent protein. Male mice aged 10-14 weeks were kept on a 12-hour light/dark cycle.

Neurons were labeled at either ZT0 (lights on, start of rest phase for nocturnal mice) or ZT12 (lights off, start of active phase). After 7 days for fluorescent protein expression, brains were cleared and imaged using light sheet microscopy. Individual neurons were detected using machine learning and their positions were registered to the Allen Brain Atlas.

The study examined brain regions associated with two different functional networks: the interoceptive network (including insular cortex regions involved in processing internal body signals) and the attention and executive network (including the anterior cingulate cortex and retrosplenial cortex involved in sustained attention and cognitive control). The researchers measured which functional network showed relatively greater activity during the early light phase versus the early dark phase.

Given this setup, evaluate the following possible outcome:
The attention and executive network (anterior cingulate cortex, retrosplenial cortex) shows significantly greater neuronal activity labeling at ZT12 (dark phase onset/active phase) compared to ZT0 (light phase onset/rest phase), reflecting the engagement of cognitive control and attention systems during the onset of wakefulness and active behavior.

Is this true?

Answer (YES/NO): YES